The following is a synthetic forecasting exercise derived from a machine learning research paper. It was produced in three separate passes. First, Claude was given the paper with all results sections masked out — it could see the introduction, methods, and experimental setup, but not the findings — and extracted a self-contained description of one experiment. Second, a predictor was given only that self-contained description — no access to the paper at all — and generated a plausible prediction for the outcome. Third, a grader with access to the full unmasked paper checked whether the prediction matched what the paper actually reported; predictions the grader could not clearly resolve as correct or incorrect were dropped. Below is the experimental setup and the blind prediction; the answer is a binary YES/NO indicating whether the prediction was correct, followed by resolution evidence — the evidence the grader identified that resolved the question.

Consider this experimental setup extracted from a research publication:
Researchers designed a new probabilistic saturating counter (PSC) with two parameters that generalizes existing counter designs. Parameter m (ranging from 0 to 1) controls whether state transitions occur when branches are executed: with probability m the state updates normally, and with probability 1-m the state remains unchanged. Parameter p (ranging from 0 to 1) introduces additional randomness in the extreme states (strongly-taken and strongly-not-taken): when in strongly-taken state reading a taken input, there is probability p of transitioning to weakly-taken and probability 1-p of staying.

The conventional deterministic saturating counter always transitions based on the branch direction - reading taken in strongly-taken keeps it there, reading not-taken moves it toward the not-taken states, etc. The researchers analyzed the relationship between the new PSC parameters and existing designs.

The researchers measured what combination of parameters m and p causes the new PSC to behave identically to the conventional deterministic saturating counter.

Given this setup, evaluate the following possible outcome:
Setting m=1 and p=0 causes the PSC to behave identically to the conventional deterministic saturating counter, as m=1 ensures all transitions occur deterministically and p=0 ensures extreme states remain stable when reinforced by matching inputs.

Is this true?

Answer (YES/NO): YES